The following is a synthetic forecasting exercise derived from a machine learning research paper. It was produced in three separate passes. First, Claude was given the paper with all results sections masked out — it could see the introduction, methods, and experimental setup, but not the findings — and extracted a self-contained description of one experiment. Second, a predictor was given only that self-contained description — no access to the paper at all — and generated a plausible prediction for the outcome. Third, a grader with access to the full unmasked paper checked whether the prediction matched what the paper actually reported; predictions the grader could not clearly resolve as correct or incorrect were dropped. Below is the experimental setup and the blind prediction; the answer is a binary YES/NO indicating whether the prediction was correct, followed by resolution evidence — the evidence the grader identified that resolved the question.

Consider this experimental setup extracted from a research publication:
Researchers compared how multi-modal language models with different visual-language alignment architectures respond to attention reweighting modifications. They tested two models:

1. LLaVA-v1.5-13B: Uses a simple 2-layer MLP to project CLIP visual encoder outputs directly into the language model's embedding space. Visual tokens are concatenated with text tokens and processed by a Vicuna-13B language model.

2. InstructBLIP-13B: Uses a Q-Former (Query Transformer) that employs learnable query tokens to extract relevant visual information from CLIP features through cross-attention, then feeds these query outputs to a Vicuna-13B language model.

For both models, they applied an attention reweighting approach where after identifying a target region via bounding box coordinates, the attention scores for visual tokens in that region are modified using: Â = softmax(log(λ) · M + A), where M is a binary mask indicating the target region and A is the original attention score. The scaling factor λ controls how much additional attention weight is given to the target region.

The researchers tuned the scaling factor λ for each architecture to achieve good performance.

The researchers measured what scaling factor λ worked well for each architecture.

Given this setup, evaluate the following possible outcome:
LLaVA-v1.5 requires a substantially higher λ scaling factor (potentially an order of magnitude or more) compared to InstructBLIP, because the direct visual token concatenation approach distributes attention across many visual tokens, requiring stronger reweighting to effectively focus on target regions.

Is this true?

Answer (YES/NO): NO